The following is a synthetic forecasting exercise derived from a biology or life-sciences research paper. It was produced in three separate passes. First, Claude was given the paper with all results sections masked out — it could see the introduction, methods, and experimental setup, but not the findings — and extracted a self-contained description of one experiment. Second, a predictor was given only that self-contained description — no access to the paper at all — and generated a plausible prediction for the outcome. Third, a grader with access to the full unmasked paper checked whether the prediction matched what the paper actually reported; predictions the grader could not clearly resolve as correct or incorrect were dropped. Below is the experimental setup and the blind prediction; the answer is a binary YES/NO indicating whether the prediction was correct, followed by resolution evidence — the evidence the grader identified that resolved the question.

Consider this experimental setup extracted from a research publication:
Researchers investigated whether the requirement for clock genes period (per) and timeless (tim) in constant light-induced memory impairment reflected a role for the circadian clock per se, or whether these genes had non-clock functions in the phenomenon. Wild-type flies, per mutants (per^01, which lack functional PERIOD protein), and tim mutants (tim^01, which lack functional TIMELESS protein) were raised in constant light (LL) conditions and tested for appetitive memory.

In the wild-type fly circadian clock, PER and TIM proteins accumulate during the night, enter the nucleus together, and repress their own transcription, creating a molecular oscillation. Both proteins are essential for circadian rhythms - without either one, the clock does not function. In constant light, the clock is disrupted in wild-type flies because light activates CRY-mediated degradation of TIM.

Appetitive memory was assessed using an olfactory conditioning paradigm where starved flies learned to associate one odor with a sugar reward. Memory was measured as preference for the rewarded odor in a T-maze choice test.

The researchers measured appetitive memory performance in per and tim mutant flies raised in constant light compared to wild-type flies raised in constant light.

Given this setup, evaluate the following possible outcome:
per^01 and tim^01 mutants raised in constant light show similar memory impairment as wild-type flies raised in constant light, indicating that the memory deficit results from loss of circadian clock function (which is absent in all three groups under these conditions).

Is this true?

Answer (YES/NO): NO